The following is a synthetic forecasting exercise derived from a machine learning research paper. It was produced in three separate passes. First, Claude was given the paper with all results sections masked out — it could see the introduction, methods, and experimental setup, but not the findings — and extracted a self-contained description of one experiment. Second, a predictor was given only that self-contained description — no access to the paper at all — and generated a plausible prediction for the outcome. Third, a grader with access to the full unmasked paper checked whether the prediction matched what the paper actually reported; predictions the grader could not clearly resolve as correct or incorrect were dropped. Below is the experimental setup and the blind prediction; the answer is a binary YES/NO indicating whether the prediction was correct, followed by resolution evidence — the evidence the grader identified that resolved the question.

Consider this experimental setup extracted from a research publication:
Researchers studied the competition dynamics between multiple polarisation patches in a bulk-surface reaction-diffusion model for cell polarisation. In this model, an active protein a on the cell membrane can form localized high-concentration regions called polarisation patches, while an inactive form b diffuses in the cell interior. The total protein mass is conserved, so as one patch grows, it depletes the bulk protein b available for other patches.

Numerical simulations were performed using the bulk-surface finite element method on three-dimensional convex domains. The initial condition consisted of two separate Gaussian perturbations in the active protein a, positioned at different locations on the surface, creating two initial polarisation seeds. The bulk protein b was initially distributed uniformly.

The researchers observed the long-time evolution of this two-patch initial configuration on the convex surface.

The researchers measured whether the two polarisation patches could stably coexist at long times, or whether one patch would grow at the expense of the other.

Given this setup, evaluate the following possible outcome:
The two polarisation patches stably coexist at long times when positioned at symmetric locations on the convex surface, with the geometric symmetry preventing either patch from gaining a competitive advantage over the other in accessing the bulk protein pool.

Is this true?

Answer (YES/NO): NO